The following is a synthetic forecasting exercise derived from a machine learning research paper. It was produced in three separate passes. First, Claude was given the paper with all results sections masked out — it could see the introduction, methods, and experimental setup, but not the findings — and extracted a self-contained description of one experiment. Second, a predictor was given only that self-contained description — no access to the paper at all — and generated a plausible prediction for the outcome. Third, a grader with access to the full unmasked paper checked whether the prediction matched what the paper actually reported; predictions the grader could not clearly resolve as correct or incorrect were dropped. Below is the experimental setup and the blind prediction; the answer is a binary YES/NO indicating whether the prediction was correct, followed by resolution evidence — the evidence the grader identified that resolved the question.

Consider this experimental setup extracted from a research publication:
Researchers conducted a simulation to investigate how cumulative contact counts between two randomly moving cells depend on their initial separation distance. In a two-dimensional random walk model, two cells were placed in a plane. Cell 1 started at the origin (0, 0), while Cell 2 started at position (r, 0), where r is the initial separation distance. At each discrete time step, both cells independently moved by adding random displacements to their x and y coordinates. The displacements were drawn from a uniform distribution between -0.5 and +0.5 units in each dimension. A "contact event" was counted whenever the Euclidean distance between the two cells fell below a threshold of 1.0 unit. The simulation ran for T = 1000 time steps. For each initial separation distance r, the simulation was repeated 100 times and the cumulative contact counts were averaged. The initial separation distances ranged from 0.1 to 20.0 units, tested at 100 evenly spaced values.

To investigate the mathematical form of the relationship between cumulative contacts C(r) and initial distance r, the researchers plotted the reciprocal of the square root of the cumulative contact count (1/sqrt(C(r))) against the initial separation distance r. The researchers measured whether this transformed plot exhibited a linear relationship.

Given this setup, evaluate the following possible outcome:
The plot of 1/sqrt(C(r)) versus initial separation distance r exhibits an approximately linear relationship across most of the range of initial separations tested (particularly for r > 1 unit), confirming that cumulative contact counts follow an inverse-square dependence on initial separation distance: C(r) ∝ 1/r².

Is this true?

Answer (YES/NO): YES